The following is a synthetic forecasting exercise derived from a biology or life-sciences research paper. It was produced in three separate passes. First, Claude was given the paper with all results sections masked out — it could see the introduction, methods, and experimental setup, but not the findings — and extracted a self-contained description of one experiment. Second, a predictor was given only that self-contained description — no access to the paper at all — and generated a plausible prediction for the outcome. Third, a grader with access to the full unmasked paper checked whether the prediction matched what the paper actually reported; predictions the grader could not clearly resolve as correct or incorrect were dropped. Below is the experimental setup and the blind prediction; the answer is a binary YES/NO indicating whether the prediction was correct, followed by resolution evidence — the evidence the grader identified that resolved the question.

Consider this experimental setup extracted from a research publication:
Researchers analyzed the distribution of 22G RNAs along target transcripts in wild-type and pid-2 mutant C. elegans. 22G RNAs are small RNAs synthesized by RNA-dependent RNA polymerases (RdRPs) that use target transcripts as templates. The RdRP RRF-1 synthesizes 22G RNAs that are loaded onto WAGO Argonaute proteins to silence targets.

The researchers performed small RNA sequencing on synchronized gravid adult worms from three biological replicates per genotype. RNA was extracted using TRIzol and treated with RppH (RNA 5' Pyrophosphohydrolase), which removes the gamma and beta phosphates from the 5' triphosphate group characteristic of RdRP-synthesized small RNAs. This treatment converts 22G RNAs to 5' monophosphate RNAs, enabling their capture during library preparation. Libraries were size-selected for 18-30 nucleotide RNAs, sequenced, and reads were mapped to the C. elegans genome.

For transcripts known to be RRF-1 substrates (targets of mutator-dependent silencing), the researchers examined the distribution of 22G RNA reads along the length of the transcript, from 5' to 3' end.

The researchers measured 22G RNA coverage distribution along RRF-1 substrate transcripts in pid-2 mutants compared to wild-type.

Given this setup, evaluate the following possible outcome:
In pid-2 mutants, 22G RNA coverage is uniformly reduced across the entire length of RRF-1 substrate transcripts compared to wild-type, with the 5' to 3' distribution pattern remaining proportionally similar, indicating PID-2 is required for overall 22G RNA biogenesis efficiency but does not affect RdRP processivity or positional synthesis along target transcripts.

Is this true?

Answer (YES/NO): NO